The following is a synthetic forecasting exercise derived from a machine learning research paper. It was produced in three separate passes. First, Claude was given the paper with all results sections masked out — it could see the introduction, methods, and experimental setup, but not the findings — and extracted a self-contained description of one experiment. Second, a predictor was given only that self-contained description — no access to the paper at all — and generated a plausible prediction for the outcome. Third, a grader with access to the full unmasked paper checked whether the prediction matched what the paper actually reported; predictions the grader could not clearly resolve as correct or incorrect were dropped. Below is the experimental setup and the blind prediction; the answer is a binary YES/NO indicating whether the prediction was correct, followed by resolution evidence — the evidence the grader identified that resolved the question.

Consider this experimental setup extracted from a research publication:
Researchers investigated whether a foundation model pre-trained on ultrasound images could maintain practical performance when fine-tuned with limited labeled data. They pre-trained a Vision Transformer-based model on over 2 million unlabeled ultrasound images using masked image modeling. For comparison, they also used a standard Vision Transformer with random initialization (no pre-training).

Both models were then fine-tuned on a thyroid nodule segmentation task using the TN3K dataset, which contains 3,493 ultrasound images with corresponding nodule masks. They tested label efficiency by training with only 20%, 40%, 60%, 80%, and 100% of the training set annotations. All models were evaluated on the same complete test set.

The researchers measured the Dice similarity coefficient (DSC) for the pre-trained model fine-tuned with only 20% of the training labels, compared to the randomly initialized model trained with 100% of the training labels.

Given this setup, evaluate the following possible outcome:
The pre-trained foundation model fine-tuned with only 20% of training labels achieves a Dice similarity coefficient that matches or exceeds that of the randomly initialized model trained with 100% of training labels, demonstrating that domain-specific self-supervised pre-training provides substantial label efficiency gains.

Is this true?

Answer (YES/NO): YES